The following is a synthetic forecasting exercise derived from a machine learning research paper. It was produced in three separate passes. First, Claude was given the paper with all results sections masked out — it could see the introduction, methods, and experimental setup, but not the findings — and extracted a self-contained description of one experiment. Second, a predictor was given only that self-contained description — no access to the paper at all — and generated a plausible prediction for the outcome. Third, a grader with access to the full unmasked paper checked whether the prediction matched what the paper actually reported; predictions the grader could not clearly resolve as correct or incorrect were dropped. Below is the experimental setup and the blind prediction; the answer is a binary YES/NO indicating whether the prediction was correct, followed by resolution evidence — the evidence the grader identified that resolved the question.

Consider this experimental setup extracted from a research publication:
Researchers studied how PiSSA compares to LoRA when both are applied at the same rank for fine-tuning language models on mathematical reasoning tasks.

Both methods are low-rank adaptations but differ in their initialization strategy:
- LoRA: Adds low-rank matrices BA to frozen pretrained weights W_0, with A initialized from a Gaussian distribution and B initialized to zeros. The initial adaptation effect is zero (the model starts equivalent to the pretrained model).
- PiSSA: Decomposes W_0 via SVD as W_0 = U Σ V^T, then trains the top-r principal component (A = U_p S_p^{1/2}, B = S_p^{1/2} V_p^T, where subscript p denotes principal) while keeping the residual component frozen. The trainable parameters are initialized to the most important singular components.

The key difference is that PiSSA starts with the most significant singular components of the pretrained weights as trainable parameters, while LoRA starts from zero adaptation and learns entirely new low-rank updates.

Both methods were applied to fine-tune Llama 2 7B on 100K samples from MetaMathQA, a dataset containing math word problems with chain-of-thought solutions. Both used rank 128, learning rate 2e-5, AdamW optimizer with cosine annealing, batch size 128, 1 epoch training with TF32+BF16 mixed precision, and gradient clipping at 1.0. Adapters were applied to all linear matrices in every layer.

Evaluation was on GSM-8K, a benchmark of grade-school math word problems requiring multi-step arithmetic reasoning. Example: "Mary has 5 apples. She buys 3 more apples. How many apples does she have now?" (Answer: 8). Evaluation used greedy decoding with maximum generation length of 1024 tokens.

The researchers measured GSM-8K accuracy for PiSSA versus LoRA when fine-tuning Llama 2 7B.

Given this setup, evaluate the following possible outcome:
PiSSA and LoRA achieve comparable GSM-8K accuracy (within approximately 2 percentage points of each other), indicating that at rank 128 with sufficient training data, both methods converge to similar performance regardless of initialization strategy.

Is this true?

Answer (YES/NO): NO